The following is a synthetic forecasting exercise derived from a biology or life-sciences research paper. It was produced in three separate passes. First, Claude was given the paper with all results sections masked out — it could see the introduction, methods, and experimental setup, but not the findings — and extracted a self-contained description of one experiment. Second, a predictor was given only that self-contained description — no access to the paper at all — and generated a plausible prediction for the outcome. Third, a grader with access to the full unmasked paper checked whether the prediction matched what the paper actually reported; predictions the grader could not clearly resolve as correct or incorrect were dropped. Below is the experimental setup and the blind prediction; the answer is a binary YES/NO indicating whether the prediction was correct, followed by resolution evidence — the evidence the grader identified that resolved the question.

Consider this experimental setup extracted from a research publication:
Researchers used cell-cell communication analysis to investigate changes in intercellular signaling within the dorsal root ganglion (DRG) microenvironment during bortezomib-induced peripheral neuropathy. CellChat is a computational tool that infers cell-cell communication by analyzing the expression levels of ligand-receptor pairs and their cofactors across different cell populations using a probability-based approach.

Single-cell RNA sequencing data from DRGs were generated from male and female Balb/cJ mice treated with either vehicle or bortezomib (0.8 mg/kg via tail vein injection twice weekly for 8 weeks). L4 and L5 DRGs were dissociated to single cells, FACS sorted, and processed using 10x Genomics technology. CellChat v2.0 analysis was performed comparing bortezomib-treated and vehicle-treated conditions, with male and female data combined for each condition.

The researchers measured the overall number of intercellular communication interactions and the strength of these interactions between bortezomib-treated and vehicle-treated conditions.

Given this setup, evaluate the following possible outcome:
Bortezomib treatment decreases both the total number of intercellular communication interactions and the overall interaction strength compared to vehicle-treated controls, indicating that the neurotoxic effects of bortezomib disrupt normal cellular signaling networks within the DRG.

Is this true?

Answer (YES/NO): NO